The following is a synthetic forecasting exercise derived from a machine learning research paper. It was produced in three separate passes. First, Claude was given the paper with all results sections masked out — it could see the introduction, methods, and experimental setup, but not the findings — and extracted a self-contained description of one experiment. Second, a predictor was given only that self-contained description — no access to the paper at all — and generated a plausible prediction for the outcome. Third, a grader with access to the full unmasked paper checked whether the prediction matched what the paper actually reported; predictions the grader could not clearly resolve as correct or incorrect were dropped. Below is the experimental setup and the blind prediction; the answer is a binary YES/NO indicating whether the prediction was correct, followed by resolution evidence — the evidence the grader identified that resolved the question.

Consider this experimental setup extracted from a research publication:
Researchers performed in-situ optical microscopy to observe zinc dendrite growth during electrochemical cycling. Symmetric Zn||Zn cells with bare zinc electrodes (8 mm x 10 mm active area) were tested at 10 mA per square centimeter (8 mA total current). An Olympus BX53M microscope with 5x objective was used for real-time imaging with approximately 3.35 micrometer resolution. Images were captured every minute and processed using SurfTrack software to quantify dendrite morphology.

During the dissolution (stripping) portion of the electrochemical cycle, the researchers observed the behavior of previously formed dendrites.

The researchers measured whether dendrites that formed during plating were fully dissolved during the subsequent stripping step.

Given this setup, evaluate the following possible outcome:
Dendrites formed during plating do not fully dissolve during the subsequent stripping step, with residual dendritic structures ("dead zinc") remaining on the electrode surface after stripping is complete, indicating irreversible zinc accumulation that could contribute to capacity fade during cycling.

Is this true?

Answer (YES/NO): YES